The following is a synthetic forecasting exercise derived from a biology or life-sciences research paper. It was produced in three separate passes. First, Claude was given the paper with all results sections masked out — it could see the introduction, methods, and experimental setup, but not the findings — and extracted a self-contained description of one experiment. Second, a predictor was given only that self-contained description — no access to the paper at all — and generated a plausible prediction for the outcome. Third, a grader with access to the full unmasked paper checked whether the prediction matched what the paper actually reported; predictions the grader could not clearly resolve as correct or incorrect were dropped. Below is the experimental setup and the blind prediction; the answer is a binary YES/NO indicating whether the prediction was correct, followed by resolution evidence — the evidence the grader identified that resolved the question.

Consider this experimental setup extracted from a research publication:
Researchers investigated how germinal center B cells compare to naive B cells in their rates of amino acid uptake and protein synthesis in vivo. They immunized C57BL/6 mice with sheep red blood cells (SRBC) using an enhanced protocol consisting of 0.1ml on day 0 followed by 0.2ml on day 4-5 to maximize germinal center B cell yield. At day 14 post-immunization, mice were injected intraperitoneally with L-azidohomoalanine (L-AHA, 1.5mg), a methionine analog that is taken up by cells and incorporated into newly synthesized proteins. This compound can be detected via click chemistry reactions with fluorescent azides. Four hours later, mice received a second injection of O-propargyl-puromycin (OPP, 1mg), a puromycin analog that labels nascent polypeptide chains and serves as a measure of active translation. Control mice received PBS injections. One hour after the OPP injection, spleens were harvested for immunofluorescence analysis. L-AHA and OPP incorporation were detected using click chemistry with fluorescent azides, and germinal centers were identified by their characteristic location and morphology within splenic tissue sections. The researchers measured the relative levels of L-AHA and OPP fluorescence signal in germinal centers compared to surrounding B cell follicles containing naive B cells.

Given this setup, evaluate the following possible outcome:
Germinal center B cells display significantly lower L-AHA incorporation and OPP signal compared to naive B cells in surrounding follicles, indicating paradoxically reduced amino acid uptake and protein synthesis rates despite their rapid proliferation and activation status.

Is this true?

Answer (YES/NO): NO